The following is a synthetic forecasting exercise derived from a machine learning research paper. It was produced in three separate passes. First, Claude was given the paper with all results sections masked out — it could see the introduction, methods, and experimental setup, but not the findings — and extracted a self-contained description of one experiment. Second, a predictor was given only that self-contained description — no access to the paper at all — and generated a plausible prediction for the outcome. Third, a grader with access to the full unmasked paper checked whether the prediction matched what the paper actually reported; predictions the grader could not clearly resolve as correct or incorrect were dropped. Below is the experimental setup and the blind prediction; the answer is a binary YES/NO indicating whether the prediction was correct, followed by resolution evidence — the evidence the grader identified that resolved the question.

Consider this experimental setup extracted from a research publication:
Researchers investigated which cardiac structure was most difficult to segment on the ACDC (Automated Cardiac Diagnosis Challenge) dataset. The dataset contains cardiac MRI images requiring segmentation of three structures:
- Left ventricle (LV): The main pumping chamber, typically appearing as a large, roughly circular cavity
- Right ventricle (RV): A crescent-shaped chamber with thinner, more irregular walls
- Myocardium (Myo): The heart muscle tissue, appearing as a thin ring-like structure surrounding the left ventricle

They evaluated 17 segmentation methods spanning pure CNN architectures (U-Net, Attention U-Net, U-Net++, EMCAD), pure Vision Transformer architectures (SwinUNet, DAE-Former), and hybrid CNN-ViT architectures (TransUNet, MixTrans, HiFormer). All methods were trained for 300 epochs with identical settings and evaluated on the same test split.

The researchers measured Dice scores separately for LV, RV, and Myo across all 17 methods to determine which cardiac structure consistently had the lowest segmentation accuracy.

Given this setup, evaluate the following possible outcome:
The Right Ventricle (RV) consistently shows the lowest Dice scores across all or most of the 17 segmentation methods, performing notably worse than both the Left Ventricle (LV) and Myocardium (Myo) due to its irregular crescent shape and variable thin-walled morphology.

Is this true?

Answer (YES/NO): NO